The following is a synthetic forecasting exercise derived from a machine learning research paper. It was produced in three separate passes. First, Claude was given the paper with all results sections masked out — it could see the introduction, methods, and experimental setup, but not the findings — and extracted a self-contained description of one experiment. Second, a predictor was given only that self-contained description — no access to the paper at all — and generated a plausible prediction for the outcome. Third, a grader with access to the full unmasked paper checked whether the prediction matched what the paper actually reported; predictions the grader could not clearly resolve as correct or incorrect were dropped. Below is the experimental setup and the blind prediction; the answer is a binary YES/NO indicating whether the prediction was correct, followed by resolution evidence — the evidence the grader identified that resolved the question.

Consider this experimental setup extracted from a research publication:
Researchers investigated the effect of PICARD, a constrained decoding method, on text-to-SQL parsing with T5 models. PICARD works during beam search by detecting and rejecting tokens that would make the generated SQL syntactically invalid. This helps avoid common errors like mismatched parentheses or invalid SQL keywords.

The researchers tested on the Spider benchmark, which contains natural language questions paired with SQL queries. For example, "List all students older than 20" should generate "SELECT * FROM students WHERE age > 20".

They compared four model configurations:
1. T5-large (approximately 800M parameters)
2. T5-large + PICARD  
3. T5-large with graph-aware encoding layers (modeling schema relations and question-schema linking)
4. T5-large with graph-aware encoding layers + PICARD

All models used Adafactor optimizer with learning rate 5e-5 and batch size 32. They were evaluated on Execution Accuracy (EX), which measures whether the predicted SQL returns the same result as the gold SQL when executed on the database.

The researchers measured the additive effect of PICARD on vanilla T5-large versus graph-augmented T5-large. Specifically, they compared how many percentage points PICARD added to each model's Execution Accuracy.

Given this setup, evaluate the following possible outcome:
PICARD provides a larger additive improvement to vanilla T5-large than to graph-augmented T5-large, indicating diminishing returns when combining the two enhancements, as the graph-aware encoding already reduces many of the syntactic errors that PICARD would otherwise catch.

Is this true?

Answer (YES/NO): NO